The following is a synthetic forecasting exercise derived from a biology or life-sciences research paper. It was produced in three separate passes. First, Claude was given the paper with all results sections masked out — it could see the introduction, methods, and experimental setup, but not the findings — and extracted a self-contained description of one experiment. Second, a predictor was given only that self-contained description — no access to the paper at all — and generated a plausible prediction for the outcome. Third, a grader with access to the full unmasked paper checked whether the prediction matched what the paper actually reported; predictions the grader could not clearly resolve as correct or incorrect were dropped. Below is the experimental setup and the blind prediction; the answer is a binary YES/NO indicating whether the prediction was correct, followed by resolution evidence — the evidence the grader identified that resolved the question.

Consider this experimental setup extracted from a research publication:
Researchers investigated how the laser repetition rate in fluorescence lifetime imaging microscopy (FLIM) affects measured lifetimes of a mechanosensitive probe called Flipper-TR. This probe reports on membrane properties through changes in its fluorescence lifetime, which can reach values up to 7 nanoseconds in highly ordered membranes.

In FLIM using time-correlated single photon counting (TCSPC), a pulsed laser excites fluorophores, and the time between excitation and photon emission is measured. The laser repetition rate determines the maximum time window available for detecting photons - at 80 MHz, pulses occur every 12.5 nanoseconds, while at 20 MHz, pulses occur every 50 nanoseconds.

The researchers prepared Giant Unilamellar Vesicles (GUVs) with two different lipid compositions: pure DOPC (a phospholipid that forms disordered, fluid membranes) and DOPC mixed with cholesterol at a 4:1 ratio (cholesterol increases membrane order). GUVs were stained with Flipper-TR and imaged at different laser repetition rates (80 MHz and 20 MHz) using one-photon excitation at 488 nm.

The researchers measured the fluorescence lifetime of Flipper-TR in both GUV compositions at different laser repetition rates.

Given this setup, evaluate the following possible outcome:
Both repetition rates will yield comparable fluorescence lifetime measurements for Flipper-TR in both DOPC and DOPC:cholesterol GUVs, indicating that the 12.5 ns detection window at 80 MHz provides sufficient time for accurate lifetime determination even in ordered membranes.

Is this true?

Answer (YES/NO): NO